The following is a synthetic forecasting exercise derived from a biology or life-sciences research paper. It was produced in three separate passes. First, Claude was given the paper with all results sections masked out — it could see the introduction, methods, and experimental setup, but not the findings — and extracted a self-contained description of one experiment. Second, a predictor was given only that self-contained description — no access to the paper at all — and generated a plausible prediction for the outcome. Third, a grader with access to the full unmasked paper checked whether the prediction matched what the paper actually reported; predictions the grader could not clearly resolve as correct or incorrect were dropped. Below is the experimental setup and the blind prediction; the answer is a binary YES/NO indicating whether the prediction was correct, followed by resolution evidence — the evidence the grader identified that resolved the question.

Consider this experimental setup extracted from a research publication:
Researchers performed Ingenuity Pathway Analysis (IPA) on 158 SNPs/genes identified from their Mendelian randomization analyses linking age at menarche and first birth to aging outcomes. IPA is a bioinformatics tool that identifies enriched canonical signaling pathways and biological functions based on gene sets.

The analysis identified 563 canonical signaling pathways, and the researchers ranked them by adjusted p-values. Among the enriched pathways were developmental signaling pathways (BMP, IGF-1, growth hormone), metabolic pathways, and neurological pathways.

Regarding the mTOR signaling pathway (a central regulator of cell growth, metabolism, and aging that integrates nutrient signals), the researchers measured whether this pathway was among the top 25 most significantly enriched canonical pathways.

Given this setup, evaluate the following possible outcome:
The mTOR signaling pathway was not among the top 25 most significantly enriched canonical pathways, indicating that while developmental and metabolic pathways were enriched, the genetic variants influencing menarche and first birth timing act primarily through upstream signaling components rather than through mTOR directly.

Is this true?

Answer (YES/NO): NO